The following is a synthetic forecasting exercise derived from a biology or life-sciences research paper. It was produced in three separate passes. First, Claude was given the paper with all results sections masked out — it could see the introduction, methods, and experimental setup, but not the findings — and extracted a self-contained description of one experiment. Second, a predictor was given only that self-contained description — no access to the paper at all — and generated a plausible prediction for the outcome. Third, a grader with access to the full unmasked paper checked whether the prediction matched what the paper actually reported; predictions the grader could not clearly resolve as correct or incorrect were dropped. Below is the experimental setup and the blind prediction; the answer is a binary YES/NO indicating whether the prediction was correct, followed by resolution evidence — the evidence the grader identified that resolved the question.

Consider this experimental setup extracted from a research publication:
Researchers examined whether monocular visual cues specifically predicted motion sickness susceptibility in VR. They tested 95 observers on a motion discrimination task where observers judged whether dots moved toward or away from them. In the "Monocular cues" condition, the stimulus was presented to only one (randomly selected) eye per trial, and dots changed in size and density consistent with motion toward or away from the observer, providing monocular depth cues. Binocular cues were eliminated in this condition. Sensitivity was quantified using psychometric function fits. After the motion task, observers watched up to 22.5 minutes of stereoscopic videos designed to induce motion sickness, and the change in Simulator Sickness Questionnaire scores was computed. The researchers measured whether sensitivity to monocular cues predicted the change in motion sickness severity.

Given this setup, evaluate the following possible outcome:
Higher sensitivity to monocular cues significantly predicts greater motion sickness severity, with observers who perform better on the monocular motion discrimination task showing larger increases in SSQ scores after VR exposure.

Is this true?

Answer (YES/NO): NO